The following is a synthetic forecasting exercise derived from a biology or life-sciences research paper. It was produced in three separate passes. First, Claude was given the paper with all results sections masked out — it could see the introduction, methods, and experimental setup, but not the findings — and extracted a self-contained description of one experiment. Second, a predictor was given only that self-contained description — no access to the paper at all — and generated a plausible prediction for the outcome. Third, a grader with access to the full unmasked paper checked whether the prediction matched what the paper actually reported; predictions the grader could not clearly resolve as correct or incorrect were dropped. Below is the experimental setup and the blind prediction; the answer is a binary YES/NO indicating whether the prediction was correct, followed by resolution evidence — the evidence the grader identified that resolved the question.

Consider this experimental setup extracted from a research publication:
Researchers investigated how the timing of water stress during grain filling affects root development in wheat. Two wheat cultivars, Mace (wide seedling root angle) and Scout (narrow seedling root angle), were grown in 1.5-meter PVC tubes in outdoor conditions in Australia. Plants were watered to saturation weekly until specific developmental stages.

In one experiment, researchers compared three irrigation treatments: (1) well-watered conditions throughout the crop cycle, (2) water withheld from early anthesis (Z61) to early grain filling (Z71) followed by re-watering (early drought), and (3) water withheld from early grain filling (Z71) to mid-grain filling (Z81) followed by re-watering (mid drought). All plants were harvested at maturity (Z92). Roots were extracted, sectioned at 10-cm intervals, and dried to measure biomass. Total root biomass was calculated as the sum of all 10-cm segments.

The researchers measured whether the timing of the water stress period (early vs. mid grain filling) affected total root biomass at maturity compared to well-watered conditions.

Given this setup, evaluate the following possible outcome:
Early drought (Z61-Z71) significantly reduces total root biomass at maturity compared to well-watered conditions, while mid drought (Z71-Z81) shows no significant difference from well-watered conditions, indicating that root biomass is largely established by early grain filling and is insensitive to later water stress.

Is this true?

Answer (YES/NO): NO